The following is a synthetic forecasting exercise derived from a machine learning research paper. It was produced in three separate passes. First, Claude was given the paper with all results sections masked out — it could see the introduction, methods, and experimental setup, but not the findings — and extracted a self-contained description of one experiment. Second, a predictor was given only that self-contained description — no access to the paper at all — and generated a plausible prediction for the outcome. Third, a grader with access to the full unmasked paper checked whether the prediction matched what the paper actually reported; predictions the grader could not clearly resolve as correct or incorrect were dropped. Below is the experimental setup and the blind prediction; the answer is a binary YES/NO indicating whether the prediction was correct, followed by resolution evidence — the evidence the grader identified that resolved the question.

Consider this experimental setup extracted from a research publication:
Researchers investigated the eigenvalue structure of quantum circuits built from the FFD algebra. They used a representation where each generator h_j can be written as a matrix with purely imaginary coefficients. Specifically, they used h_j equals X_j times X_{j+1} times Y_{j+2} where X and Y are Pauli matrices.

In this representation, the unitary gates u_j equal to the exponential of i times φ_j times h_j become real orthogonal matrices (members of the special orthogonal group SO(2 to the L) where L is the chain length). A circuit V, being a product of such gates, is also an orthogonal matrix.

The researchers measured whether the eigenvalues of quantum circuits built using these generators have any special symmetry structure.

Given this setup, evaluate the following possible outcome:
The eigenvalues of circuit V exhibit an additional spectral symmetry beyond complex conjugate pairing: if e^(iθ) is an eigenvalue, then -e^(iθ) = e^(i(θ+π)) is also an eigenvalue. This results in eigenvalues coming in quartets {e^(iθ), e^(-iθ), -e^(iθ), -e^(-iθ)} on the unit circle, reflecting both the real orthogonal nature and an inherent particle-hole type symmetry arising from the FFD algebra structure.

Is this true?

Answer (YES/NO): NO